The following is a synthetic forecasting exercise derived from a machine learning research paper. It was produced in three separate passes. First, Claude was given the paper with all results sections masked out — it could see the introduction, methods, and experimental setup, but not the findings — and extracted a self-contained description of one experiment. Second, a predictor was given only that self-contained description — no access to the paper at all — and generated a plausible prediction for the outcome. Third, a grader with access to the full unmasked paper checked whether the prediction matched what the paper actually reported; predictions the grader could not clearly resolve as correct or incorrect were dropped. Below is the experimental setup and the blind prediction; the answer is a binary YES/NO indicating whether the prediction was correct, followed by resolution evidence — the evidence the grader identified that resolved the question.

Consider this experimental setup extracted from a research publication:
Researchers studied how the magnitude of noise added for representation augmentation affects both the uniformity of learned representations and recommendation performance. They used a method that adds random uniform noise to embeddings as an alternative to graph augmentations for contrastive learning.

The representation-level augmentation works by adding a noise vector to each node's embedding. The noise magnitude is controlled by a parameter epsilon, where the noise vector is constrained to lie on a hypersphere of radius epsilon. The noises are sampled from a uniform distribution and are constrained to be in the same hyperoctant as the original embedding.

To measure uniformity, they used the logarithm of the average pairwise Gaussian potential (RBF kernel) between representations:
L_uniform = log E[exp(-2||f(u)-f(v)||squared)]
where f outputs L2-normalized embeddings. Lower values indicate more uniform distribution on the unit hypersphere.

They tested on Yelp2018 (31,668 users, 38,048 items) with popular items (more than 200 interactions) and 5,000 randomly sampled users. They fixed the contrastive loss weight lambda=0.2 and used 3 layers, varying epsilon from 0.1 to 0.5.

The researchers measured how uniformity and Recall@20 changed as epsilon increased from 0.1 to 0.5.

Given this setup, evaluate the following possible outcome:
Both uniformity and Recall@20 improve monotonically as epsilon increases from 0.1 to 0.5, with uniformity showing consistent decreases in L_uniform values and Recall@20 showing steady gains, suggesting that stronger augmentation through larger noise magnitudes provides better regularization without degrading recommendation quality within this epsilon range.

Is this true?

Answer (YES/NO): YES